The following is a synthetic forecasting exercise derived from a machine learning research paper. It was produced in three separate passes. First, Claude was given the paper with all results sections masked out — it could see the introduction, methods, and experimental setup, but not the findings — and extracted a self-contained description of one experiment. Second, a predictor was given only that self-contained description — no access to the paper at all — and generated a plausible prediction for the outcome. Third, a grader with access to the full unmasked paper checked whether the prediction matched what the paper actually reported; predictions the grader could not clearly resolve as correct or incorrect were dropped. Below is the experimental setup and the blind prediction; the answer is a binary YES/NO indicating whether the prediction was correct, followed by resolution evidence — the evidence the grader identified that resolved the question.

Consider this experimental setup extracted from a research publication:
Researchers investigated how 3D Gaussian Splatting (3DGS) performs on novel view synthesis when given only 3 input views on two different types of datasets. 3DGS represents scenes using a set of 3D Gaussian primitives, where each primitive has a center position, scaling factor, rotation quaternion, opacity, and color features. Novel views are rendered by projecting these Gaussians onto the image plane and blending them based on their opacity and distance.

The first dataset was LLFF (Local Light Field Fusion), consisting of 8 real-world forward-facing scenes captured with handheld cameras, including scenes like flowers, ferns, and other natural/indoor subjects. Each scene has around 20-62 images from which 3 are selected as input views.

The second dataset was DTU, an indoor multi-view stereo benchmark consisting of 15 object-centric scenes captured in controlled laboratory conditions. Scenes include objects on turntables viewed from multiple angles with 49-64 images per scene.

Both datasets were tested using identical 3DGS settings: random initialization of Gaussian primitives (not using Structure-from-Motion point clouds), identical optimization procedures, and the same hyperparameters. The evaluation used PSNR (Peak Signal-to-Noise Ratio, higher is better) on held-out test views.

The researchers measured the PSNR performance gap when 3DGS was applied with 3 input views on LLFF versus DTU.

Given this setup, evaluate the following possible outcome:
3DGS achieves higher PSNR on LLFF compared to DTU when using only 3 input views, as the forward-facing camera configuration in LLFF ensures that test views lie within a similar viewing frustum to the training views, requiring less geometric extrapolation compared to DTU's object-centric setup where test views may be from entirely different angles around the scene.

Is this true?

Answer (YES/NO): YES